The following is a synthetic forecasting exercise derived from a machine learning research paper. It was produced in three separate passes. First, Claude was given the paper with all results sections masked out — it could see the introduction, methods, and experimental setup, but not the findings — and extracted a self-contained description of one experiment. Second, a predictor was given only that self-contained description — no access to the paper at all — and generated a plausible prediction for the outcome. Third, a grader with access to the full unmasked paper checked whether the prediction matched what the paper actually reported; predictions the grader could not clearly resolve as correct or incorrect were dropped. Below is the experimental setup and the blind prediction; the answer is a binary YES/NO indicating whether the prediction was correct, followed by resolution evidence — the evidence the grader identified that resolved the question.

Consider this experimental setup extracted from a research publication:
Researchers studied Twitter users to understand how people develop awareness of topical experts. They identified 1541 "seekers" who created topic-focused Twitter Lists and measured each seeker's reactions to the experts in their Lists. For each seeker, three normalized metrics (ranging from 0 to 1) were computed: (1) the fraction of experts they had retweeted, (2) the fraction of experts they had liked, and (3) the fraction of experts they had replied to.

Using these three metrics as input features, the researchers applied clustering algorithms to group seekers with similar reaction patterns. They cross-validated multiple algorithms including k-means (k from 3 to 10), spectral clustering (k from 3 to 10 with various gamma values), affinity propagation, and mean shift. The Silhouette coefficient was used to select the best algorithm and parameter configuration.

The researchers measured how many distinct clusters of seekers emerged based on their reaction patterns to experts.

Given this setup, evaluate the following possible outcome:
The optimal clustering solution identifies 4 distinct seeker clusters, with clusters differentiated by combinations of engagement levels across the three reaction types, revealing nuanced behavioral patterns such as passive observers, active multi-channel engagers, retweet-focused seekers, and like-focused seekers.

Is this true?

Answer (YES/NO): NO